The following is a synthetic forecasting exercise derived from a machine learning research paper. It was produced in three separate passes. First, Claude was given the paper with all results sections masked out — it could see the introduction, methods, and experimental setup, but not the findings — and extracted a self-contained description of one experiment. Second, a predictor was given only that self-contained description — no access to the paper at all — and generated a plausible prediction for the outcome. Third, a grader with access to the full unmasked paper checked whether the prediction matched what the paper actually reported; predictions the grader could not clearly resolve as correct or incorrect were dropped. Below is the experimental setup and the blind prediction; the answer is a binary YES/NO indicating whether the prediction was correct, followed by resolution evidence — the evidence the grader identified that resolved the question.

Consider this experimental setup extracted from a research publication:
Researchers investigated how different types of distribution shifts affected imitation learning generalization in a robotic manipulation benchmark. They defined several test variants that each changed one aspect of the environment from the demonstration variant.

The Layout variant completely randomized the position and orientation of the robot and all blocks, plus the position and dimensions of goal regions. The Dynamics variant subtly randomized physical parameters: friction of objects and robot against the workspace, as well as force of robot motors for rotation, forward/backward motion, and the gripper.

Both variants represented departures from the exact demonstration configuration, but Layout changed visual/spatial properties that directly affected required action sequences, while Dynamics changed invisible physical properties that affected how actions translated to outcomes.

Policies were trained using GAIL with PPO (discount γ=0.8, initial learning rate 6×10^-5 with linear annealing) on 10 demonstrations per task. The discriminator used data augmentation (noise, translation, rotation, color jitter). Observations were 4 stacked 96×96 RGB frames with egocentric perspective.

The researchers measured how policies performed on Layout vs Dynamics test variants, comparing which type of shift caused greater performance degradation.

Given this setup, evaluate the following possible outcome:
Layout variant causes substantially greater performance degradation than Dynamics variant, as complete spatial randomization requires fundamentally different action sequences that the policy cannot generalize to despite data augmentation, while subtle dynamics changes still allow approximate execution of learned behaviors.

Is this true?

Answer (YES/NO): YES